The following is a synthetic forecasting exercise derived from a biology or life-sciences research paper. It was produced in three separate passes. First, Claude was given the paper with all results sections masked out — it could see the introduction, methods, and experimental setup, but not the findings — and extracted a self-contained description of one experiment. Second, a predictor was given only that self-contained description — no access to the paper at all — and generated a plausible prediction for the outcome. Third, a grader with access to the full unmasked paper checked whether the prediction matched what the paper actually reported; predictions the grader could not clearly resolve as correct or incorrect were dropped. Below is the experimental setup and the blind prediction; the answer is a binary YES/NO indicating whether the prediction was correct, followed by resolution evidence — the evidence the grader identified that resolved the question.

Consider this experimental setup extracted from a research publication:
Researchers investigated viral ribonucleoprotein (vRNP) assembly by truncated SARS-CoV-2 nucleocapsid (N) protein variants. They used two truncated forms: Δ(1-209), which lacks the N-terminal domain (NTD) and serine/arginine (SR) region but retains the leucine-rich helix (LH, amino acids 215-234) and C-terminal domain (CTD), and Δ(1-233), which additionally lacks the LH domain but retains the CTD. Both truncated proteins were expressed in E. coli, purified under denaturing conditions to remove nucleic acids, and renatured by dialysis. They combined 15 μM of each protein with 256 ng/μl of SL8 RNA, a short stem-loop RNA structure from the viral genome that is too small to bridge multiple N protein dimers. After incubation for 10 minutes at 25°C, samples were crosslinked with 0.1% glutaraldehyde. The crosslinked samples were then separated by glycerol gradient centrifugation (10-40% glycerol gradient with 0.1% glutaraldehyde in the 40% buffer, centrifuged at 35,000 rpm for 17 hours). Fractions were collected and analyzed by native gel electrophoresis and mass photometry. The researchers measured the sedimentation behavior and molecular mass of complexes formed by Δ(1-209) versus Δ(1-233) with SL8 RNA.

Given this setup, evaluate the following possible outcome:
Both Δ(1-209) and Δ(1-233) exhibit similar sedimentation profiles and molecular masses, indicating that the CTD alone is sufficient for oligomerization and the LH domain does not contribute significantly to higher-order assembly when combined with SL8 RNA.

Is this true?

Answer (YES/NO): NO